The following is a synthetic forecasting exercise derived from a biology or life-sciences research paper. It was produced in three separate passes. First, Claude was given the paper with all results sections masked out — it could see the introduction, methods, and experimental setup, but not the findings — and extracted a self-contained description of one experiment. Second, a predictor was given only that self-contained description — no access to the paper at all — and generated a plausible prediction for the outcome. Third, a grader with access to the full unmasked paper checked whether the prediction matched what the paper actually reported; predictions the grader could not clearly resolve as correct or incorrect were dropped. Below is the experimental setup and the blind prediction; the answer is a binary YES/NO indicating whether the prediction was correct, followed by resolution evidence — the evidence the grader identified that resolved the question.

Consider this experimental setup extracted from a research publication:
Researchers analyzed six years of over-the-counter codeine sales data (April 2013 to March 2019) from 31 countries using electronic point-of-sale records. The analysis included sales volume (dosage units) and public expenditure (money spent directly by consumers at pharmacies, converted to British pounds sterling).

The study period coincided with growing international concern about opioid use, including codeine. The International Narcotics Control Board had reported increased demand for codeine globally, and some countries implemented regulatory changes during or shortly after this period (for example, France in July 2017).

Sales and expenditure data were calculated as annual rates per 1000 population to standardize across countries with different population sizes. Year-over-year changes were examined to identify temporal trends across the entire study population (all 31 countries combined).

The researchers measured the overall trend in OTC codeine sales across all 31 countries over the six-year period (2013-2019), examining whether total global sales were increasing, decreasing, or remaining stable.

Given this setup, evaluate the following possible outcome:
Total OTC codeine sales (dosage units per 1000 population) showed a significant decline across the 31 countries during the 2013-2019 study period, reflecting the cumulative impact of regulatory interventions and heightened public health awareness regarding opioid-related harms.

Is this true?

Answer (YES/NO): NO